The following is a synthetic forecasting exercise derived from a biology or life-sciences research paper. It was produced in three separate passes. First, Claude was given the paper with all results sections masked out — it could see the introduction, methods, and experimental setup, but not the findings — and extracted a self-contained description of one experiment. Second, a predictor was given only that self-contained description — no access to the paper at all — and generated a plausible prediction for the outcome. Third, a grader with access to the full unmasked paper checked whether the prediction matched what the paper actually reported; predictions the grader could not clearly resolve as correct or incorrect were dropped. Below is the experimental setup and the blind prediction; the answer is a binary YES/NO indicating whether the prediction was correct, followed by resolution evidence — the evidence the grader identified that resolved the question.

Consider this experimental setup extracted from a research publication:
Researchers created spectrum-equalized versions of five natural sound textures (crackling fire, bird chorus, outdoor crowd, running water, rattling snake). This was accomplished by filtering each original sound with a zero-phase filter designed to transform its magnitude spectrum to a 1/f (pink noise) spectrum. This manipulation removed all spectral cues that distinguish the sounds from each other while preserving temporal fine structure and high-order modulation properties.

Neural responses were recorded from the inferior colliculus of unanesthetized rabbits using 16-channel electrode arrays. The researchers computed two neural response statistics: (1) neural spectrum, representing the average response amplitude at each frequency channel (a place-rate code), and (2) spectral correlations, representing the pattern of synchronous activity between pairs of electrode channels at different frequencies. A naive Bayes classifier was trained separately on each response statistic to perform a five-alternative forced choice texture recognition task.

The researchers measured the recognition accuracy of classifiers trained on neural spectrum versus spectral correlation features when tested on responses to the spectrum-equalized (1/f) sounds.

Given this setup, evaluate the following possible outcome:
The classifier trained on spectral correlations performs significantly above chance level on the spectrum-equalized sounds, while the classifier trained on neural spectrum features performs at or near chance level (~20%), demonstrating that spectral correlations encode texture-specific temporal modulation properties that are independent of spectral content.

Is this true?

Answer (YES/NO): YES